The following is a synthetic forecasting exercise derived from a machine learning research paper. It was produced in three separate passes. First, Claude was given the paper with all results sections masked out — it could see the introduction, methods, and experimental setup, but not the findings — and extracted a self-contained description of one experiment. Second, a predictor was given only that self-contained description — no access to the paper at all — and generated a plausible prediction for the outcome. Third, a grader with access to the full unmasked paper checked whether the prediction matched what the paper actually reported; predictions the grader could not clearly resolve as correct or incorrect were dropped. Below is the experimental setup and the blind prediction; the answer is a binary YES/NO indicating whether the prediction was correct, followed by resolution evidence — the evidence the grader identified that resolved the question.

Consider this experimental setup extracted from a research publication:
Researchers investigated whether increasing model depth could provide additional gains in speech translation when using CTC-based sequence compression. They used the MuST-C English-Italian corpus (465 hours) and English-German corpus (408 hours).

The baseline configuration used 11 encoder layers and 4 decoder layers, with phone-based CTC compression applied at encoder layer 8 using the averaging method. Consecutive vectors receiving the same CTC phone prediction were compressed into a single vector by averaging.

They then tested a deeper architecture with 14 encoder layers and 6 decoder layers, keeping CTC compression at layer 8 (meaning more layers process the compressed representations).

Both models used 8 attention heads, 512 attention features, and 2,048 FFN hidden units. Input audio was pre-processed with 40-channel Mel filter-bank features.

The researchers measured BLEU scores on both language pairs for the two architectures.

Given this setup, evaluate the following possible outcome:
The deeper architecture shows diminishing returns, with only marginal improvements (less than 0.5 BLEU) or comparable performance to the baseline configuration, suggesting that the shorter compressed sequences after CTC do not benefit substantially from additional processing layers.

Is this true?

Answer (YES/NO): YES